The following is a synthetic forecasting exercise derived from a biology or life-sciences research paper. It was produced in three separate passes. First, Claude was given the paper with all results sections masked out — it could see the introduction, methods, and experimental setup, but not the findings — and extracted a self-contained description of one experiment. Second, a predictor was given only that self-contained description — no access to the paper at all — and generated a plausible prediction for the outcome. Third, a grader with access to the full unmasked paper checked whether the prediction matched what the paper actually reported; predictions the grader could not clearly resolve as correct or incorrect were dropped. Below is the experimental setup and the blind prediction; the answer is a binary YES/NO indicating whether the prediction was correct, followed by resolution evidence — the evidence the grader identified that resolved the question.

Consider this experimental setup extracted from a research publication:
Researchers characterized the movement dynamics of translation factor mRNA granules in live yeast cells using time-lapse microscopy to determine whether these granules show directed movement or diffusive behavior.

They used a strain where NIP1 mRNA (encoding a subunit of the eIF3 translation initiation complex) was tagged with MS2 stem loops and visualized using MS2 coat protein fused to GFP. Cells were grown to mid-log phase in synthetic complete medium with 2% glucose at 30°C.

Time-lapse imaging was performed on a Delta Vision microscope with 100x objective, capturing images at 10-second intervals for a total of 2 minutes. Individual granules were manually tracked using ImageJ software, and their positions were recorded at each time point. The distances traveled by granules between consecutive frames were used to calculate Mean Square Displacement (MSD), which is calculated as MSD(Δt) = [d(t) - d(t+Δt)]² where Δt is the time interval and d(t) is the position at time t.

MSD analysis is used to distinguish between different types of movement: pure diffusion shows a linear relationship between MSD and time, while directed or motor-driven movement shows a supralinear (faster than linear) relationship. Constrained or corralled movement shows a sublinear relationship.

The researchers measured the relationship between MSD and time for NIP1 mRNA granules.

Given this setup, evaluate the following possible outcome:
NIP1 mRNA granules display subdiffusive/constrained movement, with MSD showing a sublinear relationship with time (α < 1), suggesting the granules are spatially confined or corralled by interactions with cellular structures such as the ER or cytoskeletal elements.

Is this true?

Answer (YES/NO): NO